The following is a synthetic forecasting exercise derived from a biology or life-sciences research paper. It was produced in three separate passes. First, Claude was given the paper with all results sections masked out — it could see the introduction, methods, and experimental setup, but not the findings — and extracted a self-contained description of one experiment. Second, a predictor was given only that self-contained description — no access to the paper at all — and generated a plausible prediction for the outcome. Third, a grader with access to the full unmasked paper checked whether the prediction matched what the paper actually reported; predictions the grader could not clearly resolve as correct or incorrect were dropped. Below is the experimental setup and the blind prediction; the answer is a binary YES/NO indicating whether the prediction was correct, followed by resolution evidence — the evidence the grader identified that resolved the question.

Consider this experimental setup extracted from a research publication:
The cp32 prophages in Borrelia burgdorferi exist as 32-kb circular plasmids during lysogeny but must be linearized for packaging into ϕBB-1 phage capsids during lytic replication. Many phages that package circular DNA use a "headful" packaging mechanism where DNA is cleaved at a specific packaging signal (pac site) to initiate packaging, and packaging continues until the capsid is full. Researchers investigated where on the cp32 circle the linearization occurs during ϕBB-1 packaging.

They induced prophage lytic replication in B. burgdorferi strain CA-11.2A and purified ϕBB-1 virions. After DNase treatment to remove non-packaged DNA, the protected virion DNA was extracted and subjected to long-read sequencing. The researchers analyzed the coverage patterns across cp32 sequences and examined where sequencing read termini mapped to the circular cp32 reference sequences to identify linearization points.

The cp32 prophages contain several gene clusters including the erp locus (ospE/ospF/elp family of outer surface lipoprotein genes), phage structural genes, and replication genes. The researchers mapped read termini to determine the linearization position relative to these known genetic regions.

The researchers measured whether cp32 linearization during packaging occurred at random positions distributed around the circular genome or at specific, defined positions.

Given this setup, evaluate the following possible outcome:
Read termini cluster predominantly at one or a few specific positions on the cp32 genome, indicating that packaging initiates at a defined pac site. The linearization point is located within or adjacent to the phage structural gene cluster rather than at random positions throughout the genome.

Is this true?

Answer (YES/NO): NO